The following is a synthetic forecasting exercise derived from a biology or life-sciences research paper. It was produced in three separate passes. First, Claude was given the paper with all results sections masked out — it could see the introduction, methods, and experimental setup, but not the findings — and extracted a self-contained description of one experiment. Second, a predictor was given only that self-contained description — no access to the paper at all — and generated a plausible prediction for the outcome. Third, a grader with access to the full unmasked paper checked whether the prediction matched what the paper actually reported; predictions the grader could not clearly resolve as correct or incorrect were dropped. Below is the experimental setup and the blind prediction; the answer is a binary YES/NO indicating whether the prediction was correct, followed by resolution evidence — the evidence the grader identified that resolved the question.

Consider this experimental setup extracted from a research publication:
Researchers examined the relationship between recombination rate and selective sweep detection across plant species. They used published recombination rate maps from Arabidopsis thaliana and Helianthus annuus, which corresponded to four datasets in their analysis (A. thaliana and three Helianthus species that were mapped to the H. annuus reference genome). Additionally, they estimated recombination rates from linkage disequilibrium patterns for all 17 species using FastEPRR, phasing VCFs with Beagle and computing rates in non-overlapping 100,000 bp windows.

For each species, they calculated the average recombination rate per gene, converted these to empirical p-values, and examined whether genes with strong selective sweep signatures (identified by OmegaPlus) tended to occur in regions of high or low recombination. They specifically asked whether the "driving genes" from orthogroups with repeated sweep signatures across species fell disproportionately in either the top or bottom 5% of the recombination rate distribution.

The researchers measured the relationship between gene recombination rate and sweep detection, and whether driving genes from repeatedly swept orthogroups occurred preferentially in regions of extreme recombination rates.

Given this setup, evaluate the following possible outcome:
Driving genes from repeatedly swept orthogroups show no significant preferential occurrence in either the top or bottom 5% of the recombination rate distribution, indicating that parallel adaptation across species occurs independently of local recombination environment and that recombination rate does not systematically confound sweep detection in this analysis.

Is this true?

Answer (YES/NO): YES